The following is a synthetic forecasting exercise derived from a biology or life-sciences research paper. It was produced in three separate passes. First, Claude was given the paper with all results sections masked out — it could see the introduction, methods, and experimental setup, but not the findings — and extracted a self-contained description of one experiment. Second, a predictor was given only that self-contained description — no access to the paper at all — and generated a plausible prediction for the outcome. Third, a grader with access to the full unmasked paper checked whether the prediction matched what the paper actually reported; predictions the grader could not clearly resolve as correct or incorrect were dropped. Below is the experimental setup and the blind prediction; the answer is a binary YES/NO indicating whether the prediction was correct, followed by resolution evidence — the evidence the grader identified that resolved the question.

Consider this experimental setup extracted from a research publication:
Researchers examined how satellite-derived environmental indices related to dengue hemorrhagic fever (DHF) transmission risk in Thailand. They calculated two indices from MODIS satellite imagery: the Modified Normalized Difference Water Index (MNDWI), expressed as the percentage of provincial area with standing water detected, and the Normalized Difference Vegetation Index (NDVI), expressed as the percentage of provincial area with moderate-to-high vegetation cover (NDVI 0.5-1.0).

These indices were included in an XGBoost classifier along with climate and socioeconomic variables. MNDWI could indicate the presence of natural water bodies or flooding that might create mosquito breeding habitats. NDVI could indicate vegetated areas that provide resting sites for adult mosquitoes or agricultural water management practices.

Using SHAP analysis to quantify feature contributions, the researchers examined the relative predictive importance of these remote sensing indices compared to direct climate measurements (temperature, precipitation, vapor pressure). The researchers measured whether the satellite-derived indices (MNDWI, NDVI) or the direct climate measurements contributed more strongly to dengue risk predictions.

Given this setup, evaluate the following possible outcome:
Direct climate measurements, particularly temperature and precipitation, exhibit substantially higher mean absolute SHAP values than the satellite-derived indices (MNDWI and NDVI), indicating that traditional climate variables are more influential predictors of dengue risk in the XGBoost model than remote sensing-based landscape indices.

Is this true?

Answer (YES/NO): NO